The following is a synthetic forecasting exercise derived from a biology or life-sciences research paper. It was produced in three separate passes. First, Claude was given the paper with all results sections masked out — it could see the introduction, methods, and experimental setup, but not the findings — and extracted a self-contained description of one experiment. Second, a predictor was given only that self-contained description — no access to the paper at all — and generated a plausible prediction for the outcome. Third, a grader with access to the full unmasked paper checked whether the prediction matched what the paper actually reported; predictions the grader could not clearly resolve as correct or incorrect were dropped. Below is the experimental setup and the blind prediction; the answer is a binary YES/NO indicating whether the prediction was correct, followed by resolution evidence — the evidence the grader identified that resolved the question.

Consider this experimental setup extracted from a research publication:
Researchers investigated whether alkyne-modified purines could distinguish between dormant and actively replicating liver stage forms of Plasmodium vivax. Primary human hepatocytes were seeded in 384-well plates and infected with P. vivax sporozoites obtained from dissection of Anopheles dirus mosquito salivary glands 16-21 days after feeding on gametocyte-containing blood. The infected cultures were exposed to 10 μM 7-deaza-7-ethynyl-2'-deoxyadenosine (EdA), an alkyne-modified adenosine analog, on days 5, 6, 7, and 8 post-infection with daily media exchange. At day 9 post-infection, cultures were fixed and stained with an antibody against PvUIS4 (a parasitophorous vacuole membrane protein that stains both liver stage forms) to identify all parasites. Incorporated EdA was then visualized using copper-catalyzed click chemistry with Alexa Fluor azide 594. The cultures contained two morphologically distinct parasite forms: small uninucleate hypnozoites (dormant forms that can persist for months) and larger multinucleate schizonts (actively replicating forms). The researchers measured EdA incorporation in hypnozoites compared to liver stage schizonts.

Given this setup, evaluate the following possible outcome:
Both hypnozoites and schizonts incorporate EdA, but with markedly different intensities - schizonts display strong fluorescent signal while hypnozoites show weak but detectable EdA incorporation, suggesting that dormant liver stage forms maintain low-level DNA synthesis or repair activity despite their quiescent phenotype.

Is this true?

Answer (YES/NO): NO